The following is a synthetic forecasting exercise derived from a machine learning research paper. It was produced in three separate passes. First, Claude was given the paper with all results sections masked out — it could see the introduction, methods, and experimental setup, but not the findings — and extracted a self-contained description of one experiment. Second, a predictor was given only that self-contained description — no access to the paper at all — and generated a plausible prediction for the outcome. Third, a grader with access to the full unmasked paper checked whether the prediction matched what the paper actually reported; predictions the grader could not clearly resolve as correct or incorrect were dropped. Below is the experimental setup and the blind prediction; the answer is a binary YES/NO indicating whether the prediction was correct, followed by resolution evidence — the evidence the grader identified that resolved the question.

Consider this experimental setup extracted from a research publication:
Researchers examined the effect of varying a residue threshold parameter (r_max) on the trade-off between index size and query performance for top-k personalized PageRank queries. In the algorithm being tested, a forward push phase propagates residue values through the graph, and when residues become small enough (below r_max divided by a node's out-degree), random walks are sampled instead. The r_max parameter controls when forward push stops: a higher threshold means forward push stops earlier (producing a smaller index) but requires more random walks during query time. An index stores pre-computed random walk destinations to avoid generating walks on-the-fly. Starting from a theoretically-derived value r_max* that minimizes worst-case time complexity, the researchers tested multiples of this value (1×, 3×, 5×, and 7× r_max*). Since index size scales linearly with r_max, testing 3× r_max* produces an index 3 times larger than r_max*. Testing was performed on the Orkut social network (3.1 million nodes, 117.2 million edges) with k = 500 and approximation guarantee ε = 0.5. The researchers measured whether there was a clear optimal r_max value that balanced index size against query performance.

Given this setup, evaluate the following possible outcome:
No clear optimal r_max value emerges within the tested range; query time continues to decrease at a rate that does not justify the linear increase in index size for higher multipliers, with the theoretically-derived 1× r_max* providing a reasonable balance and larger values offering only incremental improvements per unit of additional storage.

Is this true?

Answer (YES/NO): NO